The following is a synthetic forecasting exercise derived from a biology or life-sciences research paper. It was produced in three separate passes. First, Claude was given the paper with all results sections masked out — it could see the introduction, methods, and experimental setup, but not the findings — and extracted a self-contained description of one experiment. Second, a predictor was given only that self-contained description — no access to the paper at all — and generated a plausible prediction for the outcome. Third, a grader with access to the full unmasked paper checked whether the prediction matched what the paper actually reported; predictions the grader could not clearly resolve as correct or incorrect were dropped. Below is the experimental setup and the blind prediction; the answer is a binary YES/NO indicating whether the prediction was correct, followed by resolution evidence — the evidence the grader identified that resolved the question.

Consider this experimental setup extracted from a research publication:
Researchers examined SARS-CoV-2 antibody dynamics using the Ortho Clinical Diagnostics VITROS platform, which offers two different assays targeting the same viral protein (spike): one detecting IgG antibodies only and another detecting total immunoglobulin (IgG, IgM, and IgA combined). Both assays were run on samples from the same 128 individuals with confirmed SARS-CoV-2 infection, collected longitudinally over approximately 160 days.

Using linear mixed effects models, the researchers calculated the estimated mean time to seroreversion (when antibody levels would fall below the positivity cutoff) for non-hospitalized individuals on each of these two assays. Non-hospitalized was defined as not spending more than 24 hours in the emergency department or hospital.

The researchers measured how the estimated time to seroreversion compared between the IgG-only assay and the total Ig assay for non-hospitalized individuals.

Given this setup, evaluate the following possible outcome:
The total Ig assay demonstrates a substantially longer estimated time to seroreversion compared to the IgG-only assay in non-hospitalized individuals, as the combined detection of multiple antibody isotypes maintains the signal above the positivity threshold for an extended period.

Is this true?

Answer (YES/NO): YES